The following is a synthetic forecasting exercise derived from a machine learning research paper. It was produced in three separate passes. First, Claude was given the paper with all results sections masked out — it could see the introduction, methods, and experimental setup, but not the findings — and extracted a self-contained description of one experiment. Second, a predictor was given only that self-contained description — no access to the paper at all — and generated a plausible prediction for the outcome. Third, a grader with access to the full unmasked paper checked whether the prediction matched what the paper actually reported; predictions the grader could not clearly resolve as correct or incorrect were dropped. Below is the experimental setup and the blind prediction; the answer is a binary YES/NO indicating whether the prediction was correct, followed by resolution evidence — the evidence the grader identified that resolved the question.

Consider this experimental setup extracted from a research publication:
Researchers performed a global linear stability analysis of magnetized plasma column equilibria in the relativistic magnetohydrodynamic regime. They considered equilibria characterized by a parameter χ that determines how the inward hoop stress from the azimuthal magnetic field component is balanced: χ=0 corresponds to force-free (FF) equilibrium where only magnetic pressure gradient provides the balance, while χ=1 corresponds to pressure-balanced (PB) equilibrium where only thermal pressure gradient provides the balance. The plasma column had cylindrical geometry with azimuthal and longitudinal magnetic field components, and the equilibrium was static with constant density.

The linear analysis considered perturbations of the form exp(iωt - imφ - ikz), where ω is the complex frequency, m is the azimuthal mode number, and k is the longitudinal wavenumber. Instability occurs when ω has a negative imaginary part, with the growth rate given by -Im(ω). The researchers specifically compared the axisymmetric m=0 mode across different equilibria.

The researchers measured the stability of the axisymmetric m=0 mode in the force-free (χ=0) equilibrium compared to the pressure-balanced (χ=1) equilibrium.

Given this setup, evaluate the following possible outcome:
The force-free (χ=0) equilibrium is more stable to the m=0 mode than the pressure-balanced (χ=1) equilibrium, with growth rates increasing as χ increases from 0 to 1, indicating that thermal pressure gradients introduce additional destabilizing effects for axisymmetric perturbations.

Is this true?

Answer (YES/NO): YES